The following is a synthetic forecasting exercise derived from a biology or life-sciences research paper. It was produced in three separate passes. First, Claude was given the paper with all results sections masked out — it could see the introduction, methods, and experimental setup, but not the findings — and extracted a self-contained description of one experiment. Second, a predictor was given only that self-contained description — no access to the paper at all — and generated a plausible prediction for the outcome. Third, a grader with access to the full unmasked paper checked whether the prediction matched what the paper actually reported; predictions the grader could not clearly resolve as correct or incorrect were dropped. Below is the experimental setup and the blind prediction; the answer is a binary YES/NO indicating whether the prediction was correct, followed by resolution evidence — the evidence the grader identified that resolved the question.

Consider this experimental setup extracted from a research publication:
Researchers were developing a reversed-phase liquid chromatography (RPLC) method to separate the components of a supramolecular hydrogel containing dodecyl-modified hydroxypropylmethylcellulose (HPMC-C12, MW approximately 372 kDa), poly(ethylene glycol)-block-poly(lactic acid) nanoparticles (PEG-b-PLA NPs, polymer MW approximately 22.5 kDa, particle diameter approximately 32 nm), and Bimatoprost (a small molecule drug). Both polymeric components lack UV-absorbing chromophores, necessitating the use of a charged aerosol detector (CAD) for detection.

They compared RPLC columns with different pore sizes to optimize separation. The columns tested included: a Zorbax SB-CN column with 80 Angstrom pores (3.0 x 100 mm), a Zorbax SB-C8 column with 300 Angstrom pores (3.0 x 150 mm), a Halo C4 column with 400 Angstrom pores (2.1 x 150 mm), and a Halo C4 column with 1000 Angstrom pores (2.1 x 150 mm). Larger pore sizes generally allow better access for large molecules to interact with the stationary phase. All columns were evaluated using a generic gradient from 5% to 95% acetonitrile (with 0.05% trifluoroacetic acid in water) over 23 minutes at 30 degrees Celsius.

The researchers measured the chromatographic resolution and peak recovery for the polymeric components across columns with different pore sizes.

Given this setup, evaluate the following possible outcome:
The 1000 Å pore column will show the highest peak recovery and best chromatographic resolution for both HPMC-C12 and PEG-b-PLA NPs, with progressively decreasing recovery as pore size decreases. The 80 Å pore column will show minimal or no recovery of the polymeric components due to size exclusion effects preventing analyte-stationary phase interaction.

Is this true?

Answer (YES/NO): NO